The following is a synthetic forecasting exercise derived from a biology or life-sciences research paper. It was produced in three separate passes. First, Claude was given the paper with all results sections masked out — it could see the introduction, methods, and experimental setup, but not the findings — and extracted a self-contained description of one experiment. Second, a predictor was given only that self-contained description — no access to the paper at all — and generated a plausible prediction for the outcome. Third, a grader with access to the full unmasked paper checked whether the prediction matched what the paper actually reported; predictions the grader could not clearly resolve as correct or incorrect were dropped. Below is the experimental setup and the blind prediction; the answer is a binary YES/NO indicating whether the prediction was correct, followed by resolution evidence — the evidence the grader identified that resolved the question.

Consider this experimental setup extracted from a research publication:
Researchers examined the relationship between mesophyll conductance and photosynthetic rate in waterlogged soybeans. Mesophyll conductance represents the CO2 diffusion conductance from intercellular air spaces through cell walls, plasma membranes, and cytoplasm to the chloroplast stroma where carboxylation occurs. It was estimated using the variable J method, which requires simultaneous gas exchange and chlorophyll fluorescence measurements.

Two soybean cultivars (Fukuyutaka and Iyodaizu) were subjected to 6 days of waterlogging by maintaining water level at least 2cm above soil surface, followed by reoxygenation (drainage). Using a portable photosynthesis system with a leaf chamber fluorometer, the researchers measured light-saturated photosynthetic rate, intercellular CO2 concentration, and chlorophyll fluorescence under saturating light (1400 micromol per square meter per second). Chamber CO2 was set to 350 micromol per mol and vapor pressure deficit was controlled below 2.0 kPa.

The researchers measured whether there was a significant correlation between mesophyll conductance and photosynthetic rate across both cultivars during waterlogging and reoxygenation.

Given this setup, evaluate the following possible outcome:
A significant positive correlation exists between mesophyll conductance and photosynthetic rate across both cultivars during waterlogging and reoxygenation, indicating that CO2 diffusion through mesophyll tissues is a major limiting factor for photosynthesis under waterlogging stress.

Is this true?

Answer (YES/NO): YES